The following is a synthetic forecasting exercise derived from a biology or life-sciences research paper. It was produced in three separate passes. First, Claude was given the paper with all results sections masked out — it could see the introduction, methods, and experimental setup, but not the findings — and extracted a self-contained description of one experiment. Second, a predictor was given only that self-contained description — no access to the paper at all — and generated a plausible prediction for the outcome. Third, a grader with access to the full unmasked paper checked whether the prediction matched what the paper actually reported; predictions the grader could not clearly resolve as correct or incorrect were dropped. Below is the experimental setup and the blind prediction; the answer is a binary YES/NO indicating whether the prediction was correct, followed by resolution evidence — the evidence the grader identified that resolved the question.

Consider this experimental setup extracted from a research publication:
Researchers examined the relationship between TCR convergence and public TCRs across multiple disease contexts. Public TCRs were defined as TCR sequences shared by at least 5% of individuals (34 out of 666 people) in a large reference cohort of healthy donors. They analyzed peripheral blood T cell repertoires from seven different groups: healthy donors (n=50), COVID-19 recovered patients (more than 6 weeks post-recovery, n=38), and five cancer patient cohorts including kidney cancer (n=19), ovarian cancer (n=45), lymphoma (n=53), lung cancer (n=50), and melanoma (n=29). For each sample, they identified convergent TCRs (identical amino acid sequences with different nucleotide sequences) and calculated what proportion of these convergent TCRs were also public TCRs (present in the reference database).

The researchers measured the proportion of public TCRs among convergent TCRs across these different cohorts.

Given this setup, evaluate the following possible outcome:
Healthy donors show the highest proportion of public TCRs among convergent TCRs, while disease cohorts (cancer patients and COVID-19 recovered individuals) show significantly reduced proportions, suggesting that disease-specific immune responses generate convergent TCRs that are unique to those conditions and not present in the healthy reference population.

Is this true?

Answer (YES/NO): NO